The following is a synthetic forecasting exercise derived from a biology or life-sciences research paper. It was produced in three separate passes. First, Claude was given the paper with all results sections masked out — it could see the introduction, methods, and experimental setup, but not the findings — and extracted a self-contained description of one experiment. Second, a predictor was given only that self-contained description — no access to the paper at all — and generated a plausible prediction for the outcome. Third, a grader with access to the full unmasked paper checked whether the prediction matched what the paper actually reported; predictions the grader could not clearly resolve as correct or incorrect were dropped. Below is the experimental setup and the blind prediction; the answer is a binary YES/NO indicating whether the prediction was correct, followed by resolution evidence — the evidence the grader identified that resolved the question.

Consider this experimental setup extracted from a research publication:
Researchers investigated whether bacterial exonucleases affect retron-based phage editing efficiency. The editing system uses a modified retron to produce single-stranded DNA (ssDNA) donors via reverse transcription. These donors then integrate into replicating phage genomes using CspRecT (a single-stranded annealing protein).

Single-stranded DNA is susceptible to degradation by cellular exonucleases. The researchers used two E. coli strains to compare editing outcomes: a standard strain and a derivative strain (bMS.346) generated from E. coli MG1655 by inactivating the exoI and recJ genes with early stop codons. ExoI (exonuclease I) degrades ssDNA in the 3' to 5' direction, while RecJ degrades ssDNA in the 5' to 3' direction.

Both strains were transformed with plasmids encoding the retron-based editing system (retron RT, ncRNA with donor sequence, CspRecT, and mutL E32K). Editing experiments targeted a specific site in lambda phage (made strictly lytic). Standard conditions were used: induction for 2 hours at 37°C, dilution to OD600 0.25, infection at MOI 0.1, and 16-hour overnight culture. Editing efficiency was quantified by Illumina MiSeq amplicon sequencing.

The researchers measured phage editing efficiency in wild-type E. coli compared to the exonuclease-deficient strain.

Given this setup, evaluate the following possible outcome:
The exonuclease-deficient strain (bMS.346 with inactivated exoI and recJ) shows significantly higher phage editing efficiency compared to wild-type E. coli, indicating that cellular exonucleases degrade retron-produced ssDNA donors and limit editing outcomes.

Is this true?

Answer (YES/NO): YES